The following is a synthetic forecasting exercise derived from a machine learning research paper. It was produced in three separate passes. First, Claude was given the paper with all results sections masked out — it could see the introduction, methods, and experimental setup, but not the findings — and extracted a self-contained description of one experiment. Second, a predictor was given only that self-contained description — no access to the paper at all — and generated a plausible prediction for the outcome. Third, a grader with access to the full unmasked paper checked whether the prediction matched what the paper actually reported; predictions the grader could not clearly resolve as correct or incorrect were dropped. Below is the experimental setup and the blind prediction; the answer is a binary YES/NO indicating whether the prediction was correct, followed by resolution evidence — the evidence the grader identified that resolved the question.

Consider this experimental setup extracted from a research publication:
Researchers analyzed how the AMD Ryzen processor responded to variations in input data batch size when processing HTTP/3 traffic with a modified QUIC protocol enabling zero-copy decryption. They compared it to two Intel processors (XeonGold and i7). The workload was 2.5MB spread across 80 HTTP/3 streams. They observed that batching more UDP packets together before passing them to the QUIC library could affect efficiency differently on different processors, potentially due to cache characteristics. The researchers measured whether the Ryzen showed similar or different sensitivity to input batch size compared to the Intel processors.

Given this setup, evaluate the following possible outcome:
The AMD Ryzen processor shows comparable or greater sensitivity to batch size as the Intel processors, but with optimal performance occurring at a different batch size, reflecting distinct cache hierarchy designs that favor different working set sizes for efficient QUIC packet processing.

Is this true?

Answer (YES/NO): YES